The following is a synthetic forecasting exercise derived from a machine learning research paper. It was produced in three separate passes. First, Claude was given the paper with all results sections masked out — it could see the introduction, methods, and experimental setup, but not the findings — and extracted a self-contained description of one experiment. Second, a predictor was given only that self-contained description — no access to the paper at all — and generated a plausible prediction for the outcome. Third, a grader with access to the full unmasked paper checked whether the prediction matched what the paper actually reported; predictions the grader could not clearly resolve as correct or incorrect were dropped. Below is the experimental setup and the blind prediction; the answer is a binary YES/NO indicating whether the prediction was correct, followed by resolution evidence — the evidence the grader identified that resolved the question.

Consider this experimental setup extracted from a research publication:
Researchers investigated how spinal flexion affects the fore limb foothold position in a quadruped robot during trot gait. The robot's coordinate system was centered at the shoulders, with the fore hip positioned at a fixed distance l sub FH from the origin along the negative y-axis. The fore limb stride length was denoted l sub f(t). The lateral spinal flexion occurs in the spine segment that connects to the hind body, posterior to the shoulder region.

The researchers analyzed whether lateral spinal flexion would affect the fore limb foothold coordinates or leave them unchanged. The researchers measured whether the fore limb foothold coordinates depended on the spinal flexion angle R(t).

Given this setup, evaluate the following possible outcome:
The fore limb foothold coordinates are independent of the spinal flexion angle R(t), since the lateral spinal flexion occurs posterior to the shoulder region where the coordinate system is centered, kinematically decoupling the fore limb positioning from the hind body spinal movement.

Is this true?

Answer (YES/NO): YES